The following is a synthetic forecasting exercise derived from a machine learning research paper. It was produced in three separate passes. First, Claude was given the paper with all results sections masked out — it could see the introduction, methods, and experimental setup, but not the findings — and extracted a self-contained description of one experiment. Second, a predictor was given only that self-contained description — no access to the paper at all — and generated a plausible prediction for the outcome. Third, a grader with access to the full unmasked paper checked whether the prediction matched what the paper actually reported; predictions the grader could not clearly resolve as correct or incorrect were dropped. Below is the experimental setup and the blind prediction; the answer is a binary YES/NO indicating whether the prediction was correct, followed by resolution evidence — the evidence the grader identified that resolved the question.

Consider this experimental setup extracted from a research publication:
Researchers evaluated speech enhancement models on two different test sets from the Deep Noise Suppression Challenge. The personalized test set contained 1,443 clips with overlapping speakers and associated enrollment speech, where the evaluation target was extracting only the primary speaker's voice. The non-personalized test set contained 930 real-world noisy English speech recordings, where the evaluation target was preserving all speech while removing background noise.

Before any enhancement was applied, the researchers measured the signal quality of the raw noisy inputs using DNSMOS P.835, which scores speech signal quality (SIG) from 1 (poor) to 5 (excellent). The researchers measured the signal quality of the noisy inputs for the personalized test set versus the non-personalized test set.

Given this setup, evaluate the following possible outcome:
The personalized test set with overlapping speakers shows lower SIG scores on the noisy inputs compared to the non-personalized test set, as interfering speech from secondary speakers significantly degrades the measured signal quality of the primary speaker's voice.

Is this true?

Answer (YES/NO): NO